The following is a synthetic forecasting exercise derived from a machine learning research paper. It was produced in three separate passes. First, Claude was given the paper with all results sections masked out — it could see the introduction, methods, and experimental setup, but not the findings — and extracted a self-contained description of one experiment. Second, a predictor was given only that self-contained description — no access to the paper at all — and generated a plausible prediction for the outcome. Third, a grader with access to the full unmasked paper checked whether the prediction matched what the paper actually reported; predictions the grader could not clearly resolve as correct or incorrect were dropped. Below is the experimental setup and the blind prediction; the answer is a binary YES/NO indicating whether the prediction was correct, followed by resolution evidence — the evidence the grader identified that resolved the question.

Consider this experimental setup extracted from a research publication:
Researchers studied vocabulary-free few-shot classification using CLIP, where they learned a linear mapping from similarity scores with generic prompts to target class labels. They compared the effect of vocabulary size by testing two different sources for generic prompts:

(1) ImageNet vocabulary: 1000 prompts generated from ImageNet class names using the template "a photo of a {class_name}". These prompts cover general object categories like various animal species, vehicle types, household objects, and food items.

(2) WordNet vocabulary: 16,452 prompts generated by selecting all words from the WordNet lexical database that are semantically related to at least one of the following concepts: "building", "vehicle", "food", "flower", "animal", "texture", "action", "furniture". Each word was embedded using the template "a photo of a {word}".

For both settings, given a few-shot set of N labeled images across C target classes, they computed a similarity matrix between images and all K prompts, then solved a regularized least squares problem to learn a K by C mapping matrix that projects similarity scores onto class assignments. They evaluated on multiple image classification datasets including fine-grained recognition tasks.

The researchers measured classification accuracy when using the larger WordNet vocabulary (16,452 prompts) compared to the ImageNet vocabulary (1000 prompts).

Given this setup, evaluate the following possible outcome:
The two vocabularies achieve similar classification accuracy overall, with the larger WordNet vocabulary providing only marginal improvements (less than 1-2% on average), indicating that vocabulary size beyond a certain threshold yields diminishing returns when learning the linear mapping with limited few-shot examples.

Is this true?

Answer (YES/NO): NO